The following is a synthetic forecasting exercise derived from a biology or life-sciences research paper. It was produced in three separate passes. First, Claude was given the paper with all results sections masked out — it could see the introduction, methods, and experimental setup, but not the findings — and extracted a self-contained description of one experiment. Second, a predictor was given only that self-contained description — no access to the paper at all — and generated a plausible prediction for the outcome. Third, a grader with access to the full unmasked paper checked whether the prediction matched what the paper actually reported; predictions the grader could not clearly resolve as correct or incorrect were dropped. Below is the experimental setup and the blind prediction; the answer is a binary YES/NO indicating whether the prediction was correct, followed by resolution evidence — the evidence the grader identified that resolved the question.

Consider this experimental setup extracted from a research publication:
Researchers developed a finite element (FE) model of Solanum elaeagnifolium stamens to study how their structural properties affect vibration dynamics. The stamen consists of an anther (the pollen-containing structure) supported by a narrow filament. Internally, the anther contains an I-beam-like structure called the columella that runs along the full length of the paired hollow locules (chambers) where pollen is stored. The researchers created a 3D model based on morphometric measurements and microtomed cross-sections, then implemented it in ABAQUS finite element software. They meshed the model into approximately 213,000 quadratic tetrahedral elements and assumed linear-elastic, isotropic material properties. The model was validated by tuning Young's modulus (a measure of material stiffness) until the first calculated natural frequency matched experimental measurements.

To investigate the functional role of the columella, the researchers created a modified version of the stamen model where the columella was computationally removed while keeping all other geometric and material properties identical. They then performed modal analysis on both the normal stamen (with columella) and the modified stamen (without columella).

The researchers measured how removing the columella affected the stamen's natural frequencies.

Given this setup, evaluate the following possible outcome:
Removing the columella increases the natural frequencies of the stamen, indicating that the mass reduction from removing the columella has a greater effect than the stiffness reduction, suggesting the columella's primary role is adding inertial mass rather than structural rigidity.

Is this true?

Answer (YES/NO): NO